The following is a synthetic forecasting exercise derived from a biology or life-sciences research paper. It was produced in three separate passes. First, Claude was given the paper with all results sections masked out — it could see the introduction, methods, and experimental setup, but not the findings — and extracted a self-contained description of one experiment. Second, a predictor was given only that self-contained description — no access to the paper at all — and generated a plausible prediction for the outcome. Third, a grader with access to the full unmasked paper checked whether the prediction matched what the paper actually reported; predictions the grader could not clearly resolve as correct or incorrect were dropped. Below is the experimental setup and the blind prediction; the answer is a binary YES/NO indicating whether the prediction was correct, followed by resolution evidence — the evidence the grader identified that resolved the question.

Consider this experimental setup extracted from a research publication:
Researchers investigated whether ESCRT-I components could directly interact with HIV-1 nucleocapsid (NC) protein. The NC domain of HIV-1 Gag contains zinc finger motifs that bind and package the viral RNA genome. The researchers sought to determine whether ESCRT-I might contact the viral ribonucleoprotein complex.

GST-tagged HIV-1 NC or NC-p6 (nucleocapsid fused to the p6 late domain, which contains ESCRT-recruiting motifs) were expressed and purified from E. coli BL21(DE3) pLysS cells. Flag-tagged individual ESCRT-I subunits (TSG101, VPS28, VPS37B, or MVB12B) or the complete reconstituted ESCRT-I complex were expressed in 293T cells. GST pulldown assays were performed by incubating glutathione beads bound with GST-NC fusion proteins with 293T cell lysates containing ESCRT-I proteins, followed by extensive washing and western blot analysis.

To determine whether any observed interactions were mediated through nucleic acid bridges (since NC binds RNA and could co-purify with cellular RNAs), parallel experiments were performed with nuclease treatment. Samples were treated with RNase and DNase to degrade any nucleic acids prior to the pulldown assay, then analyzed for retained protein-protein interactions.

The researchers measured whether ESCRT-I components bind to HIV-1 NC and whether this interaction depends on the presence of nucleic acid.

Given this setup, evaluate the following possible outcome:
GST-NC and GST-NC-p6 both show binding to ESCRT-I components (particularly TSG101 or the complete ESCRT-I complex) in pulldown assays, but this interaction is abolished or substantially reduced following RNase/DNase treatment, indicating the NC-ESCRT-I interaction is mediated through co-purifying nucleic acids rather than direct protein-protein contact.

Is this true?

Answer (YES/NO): NO